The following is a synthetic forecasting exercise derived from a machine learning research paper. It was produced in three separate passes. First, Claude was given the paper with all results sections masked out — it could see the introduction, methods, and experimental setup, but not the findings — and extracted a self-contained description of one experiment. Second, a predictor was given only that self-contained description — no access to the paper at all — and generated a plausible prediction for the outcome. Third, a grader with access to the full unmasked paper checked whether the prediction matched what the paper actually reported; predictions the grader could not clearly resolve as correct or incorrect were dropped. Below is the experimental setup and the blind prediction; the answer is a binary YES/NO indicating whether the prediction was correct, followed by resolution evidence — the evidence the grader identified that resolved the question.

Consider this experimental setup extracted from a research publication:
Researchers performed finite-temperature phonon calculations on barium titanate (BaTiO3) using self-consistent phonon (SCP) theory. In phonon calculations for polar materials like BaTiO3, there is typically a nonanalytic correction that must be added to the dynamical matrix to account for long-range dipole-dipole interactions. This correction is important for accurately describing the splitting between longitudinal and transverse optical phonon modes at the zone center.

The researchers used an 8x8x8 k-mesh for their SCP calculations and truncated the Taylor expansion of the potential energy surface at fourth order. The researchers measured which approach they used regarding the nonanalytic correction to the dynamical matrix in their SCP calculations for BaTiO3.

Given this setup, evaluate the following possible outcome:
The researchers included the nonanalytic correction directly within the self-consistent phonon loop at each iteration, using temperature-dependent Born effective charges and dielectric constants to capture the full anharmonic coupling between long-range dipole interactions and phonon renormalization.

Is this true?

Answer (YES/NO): NO